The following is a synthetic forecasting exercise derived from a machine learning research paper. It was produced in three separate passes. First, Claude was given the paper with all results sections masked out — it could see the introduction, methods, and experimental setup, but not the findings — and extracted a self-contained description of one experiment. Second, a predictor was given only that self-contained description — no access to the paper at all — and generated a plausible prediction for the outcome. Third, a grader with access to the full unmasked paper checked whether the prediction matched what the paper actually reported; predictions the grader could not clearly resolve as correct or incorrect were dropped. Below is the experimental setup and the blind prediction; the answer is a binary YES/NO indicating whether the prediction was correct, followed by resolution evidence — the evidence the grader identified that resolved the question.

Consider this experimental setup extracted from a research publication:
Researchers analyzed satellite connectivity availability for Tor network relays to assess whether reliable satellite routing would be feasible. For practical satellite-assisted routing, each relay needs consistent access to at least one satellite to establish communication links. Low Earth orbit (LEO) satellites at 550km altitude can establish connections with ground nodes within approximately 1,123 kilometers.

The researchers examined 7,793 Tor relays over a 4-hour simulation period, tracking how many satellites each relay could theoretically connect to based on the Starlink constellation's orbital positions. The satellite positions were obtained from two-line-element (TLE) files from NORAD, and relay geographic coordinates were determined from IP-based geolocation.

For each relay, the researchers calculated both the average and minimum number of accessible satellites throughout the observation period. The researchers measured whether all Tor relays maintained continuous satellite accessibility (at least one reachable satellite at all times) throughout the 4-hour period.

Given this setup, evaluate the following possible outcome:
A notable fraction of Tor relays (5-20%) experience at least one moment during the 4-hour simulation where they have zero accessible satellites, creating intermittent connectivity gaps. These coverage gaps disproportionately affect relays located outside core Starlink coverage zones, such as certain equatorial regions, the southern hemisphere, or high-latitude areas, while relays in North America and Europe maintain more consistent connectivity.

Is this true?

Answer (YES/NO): NO